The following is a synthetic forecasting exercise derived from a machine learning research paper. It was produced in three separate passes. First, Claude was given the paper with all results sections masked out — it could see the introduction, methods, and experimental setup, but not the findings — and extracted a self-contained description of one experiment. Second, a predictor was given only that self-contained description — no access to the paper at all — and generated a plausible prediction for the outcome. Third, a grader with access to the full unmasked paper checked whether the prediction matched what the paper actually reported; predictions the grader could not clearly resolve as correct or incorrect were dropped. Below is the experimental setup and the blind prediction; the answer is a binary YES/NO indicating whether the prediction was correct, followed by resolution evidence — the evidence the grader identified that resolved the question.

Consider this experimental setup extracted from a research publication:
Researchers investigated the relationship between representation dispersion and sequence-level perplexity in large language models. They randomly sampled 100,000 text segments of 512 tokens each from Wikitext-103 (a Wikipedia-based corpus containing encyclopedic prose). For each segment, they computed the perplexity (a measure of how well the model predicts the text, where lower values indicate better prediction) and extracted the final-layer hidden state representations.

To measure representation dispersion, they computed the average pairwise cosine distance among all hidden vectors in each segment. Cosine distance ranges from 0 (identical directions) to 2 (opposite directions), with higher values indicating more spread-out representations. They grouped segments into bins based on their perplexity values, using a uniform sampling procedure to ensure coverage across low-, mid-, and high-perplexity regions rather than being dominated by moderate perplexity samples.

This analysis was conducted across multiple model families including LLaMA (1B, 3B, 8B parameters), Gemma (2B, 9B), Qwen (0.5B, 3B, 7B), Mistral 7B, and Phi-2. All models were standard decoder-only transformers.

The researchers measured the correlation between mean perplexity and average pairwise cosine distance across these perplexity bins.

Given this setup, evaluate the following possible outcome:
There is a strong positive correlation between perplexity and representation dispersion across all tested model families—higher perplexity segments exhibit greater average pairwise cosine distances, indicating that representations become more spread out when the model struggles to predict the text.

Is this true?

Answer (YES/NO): NO